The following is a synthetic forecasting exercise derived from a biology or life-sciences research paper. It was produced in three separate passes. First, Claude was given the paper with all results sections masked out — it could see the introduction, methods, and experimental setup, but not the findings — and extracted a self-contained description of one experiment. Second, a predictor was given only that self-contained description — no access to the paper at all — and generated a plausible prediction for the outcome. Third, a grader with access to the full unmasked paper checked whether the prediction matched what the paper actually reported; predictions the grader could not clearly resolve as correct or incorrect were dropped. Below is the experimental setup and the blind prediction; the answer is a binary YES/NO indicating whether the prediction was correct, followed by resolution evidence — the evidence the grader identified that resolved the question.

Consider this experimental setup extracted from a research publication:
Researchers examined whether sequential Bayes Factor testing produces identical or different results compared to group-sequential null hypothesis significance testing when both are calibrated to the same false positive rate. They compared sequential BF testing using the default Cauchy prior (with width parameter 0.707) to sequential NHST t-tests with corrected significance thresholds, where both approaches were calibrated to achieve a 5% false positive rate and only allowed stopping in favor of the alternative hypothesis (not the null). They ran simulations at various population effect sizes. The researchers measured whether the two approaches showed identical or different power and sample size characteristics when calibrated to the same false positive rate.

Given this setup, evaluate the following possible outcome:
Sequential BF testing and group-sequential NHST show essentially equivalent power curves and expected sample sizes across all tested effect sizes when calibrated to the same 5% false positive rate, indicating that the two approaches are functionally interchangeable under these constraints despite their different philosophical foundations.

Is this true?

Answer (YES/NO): YES